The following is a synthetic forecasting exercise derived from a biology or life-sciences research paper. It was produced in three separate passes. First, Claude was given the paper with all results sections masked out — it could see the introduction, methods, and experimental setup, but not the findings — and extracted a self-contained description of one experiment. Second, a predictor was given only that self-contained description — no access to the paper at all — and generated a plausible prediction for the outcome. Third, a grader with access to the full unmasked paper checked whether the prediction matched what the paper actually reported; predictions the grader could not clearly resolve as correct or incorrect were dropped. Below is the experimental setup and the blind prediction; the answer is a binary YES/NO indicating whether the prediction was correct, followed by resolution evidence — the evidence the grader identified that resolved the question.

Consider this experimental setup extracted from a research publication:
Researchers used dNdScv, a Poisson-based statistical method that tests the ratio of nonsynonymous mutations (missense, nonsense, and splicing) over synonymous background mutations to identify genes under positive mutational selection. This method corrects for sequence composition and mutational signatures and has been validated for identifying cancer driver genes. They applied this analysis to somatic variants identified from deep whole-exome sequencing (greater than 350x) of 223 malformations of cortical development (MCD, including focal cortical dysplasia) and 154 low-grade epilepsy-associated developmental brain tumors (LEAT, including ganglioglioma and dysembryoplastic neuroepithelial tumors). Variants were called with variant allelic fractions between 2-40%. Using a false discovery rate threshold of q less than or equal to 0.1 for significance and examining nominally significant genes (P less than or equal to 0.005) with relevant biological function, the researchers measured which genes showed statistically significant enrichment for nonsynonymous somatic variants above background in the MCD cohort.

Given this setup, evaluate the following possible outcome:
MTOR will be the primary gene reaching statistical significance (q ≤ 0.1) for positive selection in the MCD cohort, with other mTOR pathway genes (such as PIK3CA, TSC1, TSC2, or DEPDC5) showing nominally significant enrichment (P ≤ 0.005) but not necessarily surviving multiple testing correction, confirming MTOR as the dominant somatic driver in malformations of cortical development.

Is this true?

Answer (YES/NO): NO